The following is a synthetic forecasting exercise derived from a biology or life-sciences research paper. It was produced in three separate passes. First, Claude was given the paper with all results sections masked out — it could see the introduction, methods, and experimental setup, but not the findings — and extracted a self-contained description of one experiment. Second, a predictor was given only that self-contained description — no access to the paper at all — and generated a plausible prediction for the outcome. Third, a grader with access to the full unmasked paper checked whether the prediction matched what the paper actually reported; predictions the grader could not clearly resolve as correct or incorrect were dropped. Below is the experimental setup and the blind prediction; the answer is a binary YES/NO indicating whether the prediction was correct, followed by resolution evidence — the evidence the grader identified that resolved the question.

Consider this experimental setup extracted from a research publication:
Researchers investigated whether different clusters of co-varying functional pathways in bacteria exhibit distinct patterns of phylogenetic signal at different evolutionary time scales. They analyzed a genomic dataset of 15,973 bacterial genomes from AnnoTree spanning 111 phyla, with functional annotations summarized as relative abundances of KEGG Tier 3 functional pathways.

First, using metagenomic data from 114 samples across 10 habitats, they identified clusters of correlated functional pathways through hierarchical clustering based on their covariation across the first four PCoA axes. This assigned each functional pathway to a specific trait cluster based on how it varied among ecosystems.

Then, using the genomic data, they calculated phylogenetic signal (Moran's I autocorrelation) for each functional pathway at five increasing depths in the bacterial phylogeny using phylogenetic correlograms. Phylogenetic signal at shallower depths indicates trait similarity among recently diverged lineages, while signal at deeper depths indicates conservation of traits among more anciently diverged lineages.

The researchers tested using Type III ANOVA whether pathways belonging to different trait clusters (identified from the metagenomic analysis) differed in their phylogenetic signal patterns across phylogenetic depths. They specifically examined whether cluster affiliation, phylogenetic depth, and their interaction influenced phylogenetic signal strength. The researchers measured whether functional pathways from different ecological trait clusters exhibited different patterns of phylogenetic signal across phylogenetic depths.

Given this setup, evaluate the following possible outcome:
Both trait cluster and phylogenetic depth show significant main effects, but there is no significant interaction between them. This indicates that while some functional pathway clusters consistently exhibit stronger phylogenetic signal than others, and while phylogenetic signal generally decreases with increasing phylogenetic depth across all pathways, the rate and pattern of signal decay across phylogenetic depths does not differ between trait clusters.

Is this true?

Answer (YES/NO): NO